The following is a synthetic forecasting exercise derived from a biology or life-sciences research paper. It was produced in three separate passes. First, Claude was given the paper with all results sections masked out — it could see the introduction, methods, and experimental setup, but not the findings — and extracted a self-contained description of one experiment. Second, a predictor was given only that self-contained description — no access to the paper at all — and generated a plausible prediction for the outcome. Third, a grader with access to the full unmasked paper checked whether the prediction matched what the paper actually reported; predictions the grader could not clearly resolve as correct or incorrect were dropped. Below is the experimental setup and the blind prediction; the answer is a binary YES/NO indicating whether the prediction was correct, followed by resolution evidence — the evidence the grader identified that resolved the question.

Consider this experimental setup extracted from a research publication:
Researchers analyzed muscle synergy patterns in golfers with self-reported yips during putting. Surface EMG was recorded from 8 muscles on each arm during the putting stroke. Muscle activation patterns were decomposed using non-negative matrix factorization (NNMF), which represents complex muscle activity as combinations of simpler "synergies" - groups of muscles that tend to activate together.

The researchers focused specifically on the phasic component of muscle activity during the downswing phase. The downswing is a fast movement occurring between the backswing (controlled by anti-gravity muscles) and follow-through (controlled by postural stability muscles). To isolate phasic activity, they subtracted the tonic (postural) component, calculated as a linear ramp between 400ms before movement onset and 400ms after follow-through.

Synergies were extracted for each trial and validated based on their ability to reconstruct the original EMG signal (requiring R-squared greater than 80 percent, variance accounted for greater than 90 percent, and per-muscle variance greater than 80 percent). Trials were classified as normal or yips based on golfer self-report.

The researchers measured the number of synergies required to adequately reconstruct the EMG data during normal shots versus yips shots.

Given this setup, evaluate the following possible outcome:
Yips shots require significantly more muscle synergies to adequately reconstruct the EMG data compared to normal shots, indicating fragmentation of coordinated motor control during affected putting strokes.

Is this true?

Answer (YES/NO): NO